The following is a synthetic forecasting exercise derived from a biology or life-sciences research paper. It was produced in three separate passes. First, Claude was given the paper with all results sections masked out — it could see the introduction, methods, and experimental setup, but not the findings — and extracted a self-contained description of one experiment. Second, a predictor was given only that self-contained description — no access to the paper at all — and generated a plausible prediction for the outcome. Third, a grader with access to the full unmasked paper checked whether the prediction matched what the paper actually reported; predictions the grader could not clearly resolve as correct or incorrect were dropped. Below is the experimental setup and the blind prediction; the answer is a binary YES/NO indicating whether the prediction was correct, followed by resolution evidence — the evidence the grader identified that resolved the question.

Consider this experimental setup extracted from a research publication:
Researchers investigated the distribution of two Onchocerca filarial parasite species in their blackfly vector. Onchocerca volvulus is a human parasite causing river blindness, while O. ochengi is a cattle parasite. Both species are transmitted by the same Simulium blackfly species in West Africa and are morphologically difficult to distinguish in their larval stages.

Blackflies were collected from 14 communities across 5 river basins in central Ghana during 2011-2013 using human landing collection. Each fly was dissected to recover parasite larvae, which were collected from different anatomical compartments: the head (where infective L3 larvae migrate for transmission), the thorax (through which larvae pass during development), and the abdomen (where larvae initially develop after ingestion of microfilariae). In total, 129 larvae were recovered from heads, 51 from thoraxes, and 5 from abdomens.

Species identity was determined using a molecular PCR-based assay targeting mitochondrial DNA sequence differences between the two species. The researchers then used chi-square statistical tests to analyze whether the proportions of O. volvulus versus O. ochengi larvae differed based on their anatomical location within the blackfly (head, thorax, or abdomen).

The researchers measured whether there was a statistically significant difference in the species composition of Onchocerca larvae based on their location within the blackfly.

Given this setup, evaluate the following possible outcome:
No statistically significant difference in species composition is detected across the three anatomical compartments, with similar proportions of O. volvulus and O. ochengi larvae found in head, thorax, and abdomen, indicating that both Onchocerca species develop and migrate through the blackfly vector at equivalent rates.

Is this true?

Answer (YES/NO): NO